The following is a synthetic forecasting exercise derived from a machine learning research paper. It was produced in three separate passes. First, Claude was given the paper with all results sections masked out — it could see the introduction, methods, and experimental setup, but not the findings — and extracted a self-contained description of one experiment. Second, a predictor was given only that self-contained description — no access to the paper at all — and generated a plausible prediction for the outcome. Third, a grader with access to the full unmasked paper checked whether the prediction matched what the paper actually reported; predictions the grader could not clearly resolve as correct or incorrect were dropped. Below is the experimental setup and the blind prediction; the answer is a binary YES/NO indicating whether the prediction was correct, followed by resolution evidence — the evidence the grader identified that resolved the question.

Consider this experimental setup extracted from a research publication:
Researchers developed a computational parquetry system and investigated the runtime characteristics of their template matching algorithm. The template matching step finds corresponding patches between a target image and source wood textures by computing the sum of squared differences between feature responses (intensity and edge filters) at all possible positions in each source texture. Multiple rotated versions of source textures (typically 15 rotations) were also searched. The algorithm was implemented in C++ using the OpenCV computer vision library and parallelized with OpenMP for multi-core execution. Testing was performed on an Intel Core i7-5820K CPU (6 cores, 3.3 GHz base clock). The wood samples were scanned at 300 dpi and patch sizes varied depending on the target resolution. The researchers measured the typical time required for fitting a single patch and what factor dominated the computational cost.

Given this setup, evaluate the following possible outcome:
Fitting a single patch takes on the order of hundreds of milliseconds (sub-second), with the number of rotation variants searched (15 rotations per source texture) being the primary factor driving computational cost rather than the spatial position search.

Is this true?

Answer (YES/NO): NO